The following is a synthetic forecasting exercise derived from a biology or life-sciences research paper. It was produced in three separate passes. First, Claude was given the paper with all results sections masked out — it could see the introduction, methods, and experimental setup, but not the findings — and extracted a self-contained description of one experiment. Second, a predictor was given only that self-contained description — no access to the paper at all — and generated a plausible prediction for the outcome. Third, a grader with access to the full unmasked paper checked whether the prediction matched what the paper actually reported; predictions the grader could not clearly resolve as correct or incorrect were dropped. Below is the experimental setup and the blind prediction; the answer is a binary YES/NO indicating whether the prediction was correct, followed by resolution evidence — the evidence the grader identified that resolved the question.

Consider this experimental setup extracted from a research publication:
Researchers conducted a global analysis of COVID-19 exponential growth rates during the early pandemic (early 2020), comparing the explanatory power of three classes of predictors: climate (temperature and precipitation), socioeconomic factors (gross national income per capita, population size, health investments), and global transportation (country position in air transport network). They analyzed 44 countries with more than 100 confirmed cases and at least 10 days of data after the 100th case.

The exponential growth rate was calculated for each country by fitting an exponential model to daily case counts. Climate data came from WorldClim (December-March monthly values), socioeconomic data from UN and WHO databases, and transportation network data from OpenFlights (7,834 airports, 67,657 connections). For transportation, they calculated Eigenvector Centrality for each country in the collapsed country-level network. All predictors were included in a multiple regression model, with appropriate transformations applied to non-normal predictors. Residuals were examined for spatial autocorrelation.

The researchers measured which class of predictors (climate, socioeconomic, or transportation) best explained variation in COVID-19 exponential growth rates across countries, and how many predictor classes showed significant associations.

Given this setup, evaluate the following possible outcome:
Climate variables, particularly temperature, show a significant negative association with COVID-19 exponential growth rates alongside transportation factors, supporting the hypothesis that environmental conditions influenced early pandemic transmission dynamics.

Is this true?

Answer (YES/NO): NO